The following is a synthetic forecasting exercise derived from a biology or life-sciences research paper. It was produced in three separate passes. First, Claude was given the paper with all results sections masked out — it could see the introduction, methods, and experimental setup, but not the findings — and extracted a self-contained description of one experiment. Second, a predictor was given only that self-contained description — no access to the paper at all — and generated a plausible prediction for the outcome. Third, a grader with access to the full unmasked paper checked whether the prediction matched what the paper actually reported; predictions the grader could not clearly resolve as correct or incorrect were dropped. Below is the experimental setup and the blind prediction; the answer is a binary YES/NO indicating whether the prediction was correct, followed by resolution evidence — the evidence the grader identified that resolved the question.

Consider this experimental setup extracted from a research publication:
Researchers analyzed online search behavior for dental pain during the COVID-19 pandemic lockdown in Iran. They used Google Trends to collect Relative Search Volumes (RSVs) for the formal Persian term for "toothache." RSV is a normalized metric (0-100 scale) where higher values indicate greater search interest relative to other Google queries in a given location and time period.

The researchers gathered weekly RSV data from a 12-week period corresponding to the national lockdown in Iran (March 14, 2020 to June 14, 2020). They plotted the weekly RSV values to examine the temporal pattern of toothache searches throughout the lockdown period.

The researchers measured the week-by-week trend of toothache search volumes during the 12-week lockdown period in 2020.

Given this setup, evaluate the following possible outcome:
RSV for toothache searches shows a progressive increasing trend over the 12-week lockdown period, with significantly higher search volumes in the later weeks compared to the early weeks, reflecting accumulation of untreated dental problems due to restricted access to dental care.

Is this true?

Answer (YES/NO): NO